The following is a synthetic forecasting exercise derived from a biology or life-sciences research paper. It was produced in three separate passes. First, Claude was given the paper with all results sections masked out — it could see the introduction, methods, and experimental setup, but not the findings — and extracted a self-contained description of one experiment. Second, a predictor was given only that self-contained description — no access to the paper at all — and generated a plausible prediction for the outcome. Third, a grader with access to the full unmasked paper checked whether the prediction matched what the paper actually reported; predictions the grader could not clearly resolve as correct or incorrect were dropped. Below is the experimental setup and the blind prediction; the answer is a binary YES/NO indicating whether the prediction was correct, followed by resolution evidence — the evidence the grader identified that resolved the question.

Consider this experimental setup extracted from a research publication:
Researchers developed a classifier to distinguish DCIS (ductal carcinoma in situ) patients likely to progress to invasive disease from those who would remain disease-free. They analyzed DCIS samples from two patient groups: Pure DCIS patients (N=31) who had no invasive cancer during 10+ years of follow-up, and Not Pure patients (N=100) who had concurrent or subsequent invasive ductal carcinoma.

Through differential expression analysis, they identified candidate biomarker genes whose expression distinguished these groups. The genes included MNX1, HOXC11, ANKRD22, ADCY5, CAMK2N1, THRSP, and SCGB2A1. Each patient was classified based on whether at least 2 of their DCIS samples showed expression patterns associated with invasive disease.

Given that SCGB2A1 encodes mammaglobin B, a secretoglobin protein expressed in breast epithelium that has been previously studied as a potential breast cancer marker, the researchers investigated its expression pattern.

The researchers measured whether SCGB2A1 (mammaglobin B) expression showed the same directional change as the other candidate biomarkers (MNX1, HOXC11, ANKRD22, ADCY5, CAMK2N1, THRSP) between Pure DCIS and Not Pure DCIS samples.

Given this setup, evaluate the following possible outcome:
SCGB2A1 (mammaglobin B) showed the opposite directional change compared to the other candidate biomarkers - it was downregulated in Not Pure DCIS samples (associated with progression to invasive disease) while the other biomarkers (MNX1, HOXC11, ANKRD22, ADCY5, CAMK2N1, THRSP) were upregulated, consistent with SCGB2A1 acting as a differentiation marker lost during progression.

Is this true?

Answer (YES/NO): NO